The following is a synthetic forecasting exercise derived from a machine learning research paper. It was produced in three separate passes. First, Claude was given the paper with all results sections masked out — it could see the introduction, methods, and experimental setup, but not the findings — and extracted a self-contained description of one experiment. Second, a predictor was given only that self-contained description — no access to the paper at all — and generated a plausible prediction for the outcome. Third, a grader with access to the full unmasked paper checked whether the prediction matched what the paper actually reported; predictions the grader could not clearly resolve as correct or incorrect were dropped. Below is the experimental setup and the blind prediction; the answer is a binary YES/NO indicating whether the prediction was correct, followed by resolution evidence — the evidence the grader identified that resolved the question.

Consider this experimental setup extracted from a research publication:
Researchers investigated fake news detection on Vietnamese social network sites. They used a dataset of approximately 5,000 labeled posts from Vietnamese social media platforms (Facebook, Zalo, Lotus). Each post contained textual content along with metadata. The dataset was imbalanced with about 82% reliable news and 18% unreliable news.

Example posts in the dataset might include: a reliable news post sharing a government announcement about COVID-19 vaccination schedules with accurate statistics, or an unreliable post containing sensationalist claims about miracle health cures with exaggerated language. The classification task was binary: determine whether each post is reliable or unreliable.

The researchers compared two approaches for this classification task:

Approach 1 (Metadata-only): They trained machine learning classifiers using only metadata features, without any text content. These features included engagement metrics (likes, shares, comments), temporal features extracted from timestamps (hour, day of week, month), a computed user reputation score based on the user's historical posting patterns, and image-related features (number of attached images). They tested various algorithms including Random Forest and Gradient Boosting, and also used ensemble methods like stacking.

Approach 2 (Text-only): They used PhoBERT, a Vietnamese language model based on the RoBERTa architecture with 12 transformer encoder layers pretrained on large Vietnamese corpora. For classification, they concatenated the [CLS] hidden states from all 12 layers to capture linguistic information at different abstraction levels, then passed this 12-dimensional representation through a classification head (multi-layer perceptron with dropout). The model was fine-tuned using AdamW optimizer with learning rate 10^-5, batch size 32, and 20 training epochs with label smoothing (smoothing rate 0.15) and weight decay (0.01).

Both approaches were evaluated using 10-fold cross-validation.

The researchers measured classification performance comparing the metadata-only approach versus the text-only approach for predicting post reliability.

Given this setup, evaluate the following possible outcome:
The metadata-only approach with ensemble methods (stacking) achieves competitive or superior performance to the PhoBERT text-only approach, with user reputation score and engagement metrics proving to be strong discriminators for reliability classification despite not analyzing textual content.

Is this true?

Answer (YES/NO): NO